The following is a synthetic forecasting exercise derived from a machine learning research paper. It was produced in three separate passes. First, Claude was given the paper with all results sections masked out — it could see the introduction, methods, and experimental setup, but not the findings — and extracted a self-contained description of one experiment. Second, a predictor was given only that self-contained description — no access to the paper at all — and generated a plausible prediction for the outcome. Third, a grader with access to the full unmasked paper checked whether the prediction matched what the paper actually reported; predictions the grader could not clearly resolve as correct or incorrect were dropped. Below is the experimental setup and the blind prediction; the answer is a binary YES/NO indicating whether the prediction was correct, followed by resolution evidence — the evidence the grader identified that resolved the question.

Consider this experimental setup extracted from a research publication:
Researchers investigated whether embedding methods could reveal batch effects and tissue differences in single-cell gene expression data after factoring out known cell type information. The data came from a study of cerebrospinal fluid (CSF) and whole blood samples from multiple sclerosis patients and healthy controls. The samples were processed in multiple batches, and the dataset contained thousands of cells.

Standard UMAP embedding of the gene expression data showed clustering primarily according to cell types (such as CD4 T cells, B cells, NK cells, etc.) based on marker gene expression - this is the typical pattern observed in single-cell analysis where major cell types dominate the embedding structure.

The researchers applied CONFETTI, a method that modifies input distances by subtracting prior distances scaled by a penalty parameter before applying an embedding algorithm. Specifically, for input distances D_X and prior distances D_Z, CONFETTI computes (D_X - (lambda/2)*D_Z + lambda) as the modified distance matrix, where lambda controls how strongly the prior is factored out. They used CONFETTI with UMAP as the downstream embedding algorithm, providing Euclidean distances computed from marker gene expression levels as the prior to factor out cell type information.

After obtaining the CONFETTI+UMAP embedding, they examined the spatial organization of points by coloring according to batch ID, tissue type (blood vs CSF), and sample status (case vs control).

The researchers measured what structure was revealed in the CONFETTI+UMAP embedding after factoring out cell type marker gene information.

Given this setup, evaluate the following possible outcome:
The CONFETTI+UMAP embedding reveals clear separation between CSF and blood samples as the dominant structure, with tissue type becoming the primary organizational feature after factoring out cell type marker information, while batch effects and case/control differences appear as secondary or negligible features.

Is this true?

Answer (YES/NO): NO